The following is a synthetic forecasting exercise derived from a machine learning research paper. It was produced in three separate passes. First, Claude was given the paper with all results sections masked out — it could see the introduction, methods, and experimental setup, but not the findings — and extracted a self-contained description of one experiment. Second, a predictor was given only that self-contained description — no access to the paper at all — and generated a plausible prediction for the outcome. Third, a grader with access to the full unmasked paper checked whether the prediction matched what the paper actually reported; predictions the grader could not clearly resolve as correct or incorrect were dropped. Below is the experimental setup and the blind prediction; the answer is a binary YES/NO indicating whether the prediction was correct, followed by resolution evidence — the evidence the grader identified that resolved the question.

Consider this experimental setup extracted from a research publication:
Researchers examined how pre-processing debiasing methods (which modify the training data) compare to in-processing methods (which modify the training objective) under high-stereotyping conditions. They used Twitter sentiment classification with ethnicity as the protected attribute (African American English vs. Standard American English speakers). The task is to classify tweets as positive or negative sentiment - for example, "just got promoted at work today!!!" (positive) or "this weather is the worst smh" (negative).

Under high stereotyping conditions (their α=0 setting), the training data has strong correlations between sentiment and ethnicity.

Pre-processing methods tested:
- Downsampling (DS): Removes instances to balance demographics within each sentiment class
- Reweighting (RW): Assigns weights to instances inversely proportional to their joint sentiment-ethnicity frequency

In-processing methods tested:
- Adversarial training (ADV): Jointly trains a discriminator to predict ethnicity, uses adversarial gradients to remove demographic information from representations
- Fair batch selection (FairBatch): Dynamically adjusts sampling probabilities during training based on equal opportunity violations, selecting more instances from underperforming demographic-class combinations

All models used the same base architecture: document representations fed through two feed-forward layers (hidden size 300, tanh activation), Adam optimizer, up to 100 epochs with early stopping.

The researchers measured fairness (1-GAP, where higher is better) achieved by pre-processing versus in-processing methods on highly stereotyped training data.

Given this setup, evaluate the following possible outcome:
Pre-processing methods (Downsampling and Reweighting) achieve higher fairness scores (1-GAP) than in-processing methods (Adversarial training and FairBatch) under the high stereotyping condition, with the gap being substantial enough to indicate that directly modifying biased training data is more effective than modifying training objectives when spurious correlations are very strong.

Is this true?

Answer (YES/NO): NO